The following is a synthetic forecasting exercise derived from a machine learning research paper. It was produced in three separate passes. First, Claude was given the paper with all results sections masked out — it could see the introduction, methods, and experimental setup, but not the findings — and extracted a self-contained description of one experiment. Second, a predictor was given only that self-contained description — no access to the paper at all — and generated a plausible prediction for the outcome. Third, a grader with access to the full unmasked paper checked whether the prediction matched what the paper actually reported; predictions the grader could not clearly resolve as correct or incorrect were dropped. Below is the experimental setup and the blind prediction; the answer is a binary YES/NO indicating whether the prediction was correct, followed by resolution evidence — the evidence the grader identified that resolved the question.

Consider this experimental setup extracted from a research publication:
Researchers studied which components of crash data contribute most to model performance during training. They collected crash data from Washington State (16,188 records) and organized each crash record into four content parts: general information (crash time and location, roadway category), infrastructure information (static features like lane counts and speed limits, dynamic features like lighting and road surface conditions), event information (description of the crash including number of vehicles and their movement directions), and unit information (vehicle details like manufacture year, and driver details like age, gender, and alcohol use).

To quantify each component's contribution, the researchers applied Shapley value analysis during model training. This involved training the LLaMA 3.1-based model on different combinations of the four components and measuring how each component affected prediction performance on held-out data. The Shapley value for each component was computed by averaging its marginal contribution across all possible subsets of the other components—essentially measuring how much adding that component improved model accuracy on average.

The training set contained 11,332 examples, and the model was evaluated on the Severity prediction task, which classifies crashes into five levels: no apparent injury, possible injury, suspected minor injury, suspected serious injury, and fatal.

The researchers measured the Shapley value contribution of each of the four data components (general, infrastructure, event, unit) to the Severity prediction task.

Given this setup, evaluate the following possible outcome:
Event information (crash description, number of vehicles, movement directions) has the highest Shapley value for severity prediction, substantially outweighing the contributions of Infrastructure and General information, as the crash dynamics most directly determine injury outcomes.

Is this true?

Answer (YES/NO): NO